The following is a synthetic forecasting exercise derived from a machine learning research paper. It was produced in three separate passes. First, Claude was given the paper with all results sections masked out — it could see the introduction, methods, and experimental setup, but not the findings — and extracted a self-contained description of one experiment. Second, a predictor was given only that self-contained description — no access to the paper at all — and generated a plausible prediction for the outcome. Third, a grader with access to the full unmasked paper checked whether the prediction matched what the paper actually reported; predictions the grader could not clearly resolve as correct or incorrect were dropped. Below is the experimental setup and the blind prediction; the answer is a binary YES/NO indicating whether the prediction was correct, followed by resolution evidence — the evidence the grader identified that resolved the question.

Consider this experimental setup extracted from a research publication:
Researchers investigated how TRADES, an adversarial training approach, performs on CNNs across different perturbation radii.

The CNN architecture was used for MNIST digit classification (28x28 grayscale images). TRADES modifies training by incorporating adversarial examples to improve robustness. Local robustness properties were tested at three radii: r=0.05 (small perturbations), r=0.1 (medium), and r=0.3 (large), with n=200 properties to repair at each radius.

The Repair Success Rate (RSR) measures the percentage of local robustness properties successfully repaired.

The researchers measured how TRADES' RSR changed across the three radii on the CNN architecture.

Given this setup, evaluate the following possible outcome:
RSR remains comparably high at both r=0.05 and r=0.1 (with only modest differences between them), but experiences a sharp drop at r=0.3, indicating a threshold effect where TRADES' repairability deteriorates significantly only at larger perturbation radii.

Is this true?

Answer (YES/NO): YES